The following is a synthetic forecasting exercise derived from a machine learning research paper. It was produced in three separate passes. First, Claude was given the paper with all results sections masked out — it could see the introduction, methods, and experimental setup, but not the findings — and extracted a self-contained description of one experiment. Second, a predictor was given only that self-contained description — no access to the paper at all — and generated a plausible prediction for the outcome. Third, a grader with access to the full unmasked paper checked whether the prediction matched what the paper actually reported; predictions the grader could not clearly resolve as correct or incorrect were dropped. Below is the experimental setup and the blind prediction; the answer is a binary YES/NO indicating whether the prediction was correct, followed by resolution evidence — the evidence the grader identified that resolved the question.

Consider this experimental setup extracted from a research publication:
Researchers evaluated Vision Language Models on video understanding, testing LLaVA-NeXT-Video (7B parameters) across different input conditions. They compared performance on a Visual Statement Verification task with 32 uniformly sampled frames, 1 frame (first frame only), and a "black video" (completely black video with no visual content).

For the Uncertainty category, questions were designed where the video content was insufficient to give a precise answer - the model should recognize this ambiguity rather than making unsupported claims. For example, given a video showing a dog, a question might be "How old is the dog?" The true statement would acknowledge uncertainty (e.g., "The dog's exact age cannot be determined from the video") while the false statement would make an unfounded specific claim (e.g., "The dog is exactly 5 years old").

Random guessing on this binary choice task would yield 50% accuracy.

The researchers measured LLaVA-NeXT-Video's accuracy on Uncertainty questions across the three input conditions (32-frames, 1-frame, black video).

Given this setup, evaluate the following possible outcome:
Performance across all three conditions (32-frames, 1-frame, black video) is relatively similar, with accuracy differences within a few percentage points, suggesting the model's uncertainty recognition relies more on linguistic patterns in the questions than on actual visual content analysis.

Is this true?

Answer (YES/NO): NO